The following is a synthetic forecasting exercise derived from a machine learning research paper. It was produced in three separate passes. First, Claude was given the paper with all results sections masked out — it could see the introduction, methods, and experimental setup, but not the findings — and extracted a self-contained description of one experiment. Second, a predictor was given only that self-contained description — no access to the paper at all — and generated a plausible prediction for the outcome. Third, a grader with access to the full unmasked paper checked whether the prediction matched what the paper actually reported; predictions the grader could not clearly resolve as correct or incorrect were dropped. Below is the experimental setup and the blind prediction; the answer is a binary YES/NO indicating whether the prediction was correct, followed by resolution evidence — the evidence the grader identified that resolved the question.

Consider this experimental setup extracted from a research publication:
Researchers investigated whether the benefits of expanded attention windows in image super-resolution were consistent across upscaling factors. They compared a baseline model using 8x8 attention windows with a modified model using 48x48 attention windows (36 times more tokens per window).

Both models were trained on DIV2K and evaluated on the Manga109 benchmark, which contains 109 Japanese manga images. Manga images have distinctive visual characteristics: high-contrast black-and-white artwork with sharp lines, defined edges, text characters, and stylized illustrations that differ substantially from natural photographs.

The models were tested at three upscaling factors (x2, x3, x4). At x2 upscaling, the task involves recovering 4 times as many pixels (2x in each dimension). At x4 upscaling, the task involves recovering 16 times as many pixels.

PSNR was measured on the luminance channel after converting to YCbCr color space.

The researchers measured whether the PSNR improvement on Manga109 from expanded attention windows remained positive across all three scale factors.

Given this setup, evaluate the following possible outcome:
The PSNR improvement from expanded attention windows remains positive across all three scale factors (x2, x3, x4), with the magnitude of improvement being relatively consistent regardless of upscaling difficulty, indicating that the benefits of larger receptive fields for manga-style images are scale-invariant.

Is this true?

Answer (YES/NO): NO